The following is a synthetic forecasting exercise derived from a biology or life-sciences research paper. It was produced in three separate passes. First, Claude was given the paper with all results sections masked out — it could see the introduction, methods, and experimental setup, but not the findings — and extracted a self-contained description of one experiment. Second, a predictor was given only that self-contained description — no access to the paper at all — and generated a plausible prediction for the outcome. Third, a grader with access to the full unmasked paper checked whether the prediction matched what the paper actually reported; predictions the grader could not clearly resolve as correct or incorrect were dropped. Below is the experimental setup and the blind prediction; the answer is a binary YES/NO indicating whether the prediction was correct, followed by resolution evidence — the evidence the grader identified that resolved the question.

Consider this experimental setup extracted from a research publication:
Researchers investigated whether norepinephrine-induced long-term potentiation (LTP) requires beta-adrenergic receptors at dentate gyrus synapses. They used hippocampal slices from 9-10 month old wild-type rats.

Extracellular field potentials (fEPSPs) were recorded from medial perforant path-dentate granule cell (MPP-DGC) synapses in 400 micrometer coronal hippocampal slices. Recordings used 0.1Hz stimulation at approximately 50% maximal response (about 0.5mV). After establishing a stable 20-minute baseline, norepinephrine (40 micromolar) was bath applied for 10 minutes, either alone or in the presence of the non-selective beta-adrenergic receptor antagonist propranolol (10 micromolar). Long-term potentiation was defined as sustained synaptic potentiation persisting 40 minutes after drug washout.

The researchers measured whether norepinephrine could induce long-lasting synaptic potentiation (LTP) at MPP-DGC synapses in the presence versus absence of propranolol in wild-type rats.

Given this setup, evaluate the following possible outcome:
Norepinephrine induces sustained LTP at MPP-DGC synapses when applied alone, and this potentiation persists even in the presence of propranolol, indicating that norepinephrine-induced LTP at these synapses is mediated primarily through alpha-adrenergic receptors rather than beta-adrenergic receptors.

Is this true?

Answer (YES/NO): NO